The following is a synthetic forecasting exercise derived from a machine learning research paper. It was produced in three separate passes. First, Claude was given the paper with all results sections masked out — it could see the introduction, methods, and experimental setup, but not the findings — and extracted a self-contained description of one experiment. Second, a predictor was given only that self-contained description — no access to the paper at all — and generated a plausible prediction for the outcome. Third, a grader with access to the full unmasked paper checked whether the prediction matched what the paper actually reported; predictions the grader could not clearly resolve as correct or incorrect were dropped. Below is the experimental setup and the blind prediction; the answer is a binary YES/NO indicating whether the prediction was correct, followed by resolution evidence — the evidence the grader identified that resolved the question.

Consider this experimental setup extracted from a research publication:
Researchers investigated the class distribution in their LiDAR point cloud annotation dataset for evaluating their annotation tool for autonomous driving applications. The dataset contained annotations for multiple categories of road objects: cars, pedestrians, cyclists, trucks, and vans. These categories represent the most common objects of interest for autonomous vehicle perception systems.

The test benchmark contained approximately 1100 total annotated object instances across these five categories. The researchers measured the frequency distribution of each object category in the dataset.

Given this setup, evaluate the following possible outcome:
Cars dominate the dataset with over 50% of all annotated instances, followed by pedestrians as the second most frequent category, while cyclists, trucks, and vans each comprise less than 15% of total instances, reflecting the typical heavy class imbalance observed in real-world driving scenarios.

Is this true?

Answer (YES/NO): YES